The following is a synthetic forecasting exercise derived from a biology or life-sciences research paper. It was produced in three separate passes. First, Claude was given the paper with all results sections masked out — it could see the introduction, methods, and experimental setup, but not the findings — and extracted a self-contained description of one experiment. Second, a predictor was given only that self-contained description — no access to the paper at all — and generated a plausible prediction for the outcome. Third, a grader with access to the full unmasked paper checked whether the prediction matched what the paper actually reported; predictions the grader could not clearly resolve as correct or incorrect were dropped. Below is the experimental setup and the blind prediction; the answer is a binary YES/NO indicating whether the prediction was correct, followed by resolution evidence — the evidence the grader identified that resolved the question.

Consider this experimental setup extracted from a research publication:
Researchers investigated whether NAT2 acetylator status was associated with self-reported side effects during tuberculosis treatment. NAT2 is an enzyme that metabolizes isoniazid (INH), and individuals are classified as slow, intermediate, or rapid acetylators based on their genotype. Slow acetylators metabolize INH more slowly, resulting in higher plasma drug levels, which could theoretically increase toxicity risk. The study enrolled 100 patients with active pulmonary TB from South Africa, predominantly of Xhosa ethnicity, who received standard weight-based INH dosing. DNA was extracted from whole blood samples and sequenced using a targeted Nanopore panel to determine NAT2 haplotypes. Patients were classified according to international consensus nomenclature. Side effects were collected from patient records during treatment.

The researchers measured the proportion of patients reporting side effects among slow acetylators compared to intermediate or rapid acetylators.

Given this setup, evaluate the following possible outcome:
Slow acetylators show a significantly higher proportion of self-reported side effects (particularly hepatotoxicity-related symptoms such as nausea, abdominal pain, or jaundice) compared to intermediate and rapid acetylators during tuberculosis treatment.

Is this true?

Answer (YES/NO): NO